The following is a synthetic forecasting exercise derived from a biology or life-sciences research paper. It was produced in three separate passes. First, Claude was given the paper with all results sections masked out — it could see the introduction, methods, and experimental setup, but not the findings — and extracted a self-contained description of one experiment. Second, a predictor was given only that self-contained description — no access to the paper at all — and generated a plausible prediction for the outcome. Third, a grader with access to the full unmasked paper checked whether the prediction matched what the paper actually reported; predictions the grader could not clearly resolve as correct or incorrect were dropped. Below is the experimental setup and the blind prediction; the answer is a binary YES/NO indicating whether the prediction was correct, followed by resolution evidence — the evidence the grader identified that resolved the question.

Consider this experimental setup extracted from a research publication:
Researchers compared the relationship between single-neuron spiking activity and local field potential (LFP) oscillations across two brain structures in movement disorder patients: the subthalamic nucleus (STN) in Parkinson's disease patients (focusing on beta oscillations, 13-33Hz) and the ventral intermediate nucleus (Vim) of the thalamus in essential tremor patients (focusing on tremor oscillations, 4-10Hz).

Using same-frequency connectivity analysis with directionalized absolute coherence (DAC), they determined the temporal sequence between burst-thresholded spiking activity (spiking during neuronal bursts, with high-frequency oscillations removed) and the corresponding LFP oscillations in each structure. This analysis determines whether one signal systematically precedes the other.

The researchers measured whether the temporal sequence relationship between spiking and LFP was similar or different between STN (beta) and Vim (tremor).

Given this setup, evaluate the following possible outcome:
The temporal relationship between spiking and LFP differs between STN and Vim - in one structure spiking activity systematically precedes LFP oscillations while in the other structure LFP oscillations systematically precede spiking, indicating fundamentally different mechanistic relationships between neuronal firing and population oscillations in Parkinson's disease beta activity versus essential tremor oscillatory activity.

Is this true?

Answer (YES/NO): YES